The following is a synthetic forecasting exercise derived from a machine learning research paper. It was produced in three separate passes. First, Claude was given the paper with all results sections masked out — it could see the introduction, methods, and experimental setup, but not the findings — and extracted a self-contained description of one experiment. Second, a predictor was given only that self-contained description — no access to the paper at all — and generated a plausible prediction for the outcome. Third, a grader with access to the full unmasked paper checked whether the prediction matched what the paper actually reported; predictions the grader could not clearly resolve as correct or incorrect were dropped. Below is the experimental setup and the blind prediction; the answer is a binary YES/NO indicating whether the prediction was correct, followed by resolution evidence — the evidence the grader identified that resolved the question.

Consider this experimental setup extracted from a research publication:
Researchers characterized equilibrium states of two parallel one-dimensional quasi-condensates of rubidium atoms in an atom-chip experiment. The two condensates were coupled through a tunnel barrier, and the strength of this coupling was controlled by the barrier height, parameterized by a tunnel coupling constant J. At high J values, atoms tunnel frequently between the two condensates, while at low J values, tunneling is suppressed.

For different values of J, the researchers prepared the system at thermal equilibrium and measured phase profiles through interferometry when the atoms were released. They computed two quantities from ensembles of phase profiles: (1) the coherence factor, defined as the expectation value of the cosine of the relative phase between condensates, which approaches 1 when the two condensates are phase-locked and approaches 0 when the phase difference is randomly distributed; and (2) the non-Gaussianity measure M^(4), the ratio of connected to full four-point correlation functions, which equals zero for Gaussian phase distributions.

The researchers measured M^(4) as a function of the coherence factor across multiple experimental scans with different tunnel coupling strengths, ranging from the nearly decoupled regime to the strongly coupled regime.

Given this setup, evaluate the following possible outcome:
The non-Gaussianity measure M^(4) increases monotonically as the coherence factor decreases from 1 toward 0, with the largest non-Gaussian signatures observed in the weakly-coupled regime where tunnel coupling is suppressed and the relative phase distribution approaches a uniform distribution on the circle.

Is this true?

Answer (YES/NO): NO